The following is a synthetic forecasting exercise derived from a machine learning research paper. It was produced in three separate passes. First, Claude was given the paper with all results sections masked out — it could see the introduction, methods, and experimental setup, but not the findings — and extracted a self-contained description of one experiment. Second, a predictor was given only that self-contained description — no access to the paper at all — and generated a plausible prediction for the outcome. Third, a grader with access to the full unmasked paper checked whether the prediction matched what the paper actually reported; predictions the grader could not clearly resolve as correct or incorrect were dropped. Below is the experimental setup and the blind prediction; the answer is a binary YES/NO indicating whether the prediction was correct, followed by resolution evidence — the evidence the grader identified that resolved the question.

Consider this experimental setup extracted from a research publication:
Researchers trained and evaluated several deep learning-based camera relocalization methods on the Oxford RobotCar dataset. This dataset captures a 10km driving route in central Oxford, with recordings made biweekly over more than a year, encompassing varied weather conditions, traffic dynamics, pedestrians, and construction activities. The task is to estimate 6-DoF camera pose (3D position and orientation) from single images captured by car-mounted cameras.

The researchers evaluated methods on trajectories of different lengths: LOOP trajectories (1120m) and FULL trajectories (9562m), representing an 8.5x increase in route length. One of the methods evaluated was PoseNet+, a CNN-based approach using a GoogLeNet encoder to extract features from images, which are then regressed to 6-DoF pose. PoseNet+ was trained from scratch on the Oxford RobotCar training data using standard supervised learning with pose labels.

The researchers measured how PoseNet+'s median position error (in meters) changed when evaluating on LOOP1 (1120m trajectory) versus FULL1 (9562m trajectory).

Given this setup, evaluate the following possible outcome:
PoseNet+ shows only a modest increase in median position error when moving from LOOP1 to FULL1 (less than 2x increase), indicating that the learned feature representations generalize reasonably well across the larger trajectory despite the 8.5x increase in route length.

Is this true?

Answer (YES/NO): NO